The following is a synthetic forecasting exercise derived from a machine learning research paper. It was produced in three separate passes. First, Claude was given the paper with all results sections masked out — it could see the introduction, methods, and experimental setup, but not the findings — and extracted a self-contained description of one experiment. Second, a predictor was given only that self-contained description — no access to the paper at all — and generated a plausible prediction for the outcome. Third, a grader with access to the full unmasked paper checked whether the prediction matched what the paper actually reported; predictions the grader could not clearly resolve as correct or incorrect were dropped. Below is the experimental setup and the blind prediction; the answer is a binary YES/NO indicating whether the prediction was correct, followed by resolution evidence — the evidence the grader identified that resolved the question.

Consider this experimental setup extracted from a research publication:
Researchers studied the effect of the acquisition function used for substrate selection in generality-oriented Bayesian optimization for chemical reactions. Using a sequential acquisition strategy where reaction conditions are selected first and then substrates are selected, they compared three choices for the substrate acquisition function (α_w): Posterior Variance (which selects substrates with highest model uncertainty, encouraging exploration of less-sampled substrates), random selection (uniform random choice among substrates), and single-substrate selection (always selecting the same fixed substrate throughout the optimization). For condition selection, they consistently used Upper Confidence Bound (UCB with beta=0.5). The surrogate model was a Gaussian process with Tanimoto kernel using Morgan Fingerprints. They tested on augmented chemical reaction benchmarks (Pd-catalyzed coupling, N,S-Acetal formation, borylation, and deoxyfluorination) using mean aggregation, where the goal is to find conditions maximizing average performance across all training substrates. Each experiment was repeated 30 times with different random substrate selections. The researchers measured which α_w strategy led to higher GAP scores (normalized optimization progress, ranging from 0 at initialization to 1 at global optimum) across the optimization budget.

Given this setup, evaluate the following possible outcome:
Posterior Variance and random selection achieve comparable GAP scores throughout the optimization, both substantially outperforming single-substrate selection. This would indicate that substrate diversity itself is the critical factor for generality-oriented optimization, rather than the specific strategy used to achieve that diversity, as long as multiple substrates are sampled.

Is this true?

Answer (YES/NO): YES